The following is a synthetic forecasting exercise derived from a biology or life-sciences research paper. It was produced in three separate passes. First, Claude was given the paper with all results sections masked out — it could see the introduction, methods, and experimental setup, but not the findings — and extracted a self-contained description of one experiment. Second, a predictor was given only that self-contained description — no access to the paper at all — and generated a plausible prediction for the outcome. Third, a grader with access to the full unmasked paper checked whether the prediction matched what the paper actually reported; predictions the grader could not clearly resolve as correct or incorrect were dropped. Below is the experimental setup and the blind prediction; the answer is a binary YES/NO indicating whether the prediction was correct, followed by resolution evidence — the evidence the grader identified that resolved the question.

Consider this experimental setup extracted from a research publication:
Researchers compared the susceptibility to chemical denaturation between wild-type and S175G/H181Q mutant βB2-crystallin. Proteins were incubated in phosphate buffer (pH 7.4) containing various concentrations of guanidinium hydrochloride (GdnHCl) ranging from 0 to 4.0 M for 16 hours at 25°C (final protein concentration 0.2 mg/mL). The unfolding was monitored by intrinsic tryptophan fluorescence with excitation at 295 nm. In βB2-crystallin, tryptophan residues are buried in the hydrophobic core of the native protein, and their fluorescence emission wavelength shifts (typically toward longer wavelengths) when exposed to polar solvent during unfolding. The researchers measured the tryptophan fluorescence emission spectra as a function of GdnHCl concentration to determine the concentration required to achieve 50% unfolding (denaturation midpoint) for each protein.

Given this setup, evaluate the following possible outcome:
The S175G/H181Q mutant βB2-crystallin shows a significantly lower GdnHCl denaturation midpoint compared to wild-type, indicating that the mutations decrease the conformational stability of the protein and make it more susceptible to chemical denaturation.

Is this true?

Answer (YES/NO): YES